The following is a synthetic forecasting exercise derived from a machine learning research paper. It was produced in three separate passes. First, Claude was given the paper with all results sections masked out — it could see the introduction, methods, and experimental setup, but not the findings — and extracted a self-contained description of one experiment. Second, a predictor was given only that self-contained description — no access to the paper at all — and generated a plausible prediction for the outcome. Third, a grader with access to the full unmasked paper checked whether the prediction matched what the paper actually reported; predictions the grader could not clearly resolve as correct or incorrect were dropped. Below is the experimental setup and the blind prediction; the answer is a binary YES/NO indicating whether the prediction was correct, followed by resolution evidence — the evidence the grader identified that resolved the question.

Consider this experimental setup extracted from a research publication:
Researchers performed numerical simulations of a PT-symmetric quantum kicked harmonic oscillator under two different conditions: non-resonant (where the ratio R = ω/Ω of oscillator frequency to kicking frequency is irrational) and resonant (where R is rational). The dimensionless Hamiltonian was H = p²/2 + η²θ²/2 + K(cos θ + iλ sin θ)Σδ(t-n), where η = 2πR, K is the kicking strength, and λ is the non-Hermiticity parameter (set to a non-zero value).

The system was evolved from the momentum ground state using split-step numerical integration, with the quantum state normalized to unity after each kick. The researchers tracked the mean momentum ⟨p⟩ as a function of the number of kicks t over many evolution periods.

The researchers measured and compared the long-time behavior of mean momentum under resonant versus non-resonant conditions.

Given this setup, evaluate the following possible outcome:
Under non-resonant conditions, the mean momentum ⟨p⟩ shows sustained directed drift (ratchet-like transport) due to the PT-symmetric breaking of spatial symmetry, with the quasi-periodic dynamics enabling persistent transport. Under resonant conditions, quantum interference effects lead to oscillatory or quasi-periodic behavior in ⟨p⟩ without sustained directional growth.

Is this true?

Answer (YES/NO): YES